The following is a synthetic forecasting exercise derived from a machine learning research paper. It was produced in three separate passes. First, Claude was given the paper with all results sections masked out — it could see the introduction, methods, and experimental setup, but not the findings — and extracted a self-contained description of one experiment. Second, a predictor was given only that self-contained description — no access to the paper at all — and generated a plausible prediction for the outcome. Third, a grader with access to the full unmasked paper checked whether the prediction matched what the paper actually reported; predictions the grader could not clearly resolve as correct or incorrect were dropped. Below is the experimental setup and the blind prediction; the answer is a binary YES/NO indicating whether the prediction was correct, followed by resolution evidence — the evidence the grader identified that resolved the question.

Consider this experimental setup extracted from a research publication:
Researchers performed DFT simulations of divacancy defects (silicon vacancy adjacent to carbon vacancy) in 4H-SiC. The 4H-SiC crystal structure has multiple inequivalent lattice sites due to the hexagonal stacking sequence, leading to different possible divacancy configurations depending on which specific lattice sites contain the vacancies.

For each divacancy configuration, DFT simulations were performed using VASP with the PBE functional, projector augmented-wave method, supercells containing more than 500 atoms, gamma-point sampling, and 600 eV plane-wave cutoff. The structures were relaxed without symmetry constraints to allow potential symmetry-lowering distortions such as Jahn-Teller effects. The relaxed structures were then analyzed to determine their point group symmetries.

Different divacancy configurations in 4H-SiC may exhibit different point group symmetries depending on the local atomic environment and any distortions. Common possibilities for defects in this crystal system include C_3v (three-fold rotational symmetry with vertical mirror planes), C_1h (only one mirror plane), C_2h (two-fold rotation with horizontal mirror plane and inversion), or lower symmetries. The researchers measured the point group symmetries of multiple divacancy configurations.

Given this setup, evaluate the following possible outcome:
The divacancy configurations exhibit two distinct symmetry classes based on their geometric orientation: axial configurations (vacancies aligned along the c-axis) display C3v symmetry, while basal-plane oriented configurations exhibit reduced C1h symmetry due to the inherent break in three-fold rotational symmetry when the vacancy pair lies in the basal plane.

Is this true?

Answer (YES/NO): NO